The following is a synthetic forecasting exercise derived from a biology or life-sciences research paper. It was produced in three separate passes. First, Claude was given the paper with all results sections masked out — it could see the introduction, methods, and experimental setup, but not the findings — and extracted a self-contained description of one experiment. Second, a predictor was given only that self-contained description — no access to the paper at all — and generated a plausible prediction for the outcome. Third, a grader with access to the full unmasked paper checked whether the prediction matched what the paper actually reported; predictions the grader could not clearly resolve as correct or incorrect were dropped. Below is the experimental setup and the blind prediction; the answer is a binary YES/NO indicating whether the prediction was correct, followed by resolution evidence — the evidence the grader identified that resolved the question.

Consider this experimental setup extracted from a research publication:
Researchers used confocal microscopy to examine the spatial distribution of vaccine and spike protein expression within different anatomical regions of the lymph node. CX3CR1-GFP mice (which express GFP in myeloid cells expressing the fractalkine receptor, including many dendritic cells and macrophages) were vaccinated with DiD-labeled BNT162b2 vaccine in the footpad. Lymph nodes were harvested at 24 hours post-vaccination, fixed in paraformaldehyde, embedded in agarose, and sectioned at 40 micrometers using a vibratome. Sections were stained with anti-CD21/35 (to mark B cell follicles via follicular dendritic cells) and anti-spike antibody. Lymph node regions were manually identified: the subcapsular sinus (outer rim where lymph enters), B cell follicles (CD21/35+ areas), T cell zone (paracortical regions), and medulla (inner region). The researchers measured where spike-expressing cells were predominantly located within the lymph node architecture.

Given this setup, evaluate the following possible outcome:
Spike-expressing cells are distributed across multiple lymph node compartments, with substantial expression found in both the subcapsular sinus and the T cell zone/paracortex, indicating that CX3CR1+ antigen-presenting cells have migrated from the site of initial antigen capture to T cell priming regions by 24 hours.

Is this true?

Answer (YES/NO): NO